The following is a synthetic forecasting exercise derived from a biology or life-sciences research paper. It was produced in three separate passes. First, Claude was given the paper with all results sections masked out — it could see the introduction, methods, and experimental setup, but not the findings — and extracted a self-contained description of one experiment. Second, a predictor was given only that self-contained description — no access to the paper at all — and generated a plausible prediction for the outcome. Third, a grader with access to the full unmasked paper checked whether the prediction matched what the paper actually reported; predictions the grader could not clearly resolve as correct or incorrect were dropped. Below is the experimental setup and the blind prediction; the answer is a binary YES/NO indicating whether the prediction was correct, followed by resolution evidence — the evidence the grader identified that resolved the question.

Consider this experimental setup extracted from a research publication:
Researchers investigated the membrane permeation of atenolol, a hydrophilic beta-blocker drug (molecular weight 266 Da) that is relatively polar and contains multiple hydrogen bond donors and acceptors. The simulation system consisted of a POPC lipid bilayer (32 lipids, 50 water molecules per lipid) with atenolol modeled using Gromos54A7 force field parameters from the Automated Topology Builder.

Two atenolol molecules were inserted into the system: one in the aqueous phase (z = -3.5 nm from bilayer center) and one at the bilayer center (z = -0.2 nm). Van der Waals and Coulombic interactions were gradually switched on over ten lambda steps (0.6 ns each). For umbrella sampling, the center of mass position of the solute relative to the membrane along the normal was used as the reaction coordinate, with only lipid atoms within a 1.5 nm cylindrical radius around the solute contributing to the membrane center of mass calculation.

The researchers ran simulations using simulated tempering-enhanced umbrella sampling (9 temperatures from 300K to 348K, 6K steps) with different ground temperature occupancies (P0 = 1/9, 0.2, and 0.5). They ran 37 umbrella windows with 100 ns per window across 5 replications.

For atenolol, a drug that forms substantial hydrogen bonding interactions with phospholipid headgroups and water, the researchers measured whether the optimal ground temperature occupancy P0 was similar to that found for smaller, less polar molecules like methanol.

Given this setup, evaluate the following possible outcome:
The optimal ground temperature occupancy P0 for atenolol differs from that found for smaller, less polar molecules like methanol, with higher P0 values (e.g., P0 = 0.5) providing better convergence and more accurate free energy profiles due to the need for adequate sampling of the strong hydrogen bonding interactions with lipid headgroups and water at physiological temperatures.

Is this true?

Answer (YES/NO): NO